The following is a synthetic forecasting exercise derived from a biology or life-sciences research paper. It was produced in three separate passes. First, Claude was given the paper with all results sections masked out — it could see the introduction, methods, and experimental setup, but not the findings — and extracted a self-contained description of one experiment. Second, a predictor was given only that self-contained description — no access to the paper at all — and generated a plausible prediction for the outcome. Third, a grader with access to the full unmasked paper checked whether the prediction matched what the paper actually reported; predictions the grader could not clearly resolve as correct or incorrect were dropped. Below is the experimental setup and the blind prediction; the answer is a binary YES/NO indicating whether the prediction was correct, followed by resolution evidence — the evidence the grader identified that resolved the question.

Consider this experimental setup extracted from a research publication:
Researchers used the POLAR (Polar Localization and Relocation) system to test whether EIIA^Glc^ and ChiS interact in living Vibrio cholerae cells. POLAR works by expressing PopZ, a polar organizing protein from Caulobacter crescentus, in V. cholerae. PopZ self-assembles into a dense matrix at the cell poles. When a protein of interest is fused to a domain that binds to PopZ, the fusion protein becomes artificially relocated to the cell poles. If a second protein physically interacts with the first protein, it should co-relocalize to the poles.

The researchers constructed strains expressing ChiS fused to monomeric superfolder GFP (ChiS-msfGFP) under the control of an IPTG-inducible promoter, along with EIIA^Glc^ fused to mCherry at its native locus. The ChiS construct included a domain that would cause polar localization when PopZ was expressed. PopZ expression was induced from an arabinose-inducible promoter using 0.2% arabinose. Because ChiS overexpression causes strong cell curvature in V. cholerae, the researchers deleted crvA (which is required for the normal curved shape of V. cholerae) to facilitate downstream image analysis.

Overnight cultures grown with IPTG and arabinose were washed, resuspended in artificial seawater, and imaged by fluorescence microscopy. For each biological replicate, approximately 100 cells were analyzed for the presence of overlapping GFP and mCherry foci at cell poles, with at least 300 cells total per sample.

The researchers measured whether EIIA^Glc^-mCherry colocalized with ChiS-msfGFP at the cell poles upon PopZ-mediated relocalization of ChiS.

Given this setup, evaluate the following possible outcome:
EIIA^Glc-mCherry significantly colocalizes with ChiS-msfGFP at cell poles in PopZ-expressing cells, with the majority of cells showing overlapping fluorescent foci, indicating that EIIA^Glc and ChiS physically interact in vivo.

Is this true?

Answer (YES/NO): YES